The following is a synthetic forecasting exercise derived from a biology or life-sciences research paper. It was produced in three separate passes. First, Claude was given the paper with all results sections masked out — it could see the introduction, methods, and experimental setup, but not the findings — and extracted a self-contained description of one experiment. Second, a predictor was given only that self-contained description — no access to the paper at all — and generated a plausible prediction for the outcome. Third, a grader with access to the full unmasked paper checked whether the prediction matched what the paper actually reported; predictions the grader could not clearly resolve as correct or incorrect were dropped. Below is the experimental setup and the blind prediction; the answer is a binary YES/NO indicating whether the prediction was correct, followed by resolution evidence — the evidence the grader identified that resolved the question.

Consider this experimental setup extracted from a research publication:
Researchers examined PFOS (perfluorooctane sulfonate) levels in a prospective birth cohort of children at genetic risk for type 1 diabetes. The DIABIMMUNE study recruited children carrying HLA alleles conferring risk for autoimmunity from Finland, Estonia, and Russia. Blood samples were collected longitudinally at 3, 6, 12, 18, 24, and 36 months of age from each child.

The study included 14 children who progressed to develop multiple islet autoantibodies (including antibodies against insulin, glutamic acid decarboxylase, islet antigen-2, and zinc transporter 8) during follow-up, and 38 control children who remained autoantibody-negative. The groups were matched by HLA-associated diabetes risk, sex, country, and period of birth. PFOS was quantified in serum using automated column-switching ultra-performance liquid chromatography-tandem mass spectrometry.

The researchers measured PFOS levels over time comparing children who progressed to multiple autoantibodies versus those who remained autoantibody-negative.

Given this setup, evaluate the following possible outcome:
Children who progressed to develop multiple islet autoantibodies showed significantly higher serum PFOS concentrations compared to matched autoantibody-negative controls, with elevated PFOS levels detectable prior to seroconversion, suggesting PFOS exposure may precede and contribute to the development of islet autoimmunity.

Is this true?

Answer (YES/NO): NO